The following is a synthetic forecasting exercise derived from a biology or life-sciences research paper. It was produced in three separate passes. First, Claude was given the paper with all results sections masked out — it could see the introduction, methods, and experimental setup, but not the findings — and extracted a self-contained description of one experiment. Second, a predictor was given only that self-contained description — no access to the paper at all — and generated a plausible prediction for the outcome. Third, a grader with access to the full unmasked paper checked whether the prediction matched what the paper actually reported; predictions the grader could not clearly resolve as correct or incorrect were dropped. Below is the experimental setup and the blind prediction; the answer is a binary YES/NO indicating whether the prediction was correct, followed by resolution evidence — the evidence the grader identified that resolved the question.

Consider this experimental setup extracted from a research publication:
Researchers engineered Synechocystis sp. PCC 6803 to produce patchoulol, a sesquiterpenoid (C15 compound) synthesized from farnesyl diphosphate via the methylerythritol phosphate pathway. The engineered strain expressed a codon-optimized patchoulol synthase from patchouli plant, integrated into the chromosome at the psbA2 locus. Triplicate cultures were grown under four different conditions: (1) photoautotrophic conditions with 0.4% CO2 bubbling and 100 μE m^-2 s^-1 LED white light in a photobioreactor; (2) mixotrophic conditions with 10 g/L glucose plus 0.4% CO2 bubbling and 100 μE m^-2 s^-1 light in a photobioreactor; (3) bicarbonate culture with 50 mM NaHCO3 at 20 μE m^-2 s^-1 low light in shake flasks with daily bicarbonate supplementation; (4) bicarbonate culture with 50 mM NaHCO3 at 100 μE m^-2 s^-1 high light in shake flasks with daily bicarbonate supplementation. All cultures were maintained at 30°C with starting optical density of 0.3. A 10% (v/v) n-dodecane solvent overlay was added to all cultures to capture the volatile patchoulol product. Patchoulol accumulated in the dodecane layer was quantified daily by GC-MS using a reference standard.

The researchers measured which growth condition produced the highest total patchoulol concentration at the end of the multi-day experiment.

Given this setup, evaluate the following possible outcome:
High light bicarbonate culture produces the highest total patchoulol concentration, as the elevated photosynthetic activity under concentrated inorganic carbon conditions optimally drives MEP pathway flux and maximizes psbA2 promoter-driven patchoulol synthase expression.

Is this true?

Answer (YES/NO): NO